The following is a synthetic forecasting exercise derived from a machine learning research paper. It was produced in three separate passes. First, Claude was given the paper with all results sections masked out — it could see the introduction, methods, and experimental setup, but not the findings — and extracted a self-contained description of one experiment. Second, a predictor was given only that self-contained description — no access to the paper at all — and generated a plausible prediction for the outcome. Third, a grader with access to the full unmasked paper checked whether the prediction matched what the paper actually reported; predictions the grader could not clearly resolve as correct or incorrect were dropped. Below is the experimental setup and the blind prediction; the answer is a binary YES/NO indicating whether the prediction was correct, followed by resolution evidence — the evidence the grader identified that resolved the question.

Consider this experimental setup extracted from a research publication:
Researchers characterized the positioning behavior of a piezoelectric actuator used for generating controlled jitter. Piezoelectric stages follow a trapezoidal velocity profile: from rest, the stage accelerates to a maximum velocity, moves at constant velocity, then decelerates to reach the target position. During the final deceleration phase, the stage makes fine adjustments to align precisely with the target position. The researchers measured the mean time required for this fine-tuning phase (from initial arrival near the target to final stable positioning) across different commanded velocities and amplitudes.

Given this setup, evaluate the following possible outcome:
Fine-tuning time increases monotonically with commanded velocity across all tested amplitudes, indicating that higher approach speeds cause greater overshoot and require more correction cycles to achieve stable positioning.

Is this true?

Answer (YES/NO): NO